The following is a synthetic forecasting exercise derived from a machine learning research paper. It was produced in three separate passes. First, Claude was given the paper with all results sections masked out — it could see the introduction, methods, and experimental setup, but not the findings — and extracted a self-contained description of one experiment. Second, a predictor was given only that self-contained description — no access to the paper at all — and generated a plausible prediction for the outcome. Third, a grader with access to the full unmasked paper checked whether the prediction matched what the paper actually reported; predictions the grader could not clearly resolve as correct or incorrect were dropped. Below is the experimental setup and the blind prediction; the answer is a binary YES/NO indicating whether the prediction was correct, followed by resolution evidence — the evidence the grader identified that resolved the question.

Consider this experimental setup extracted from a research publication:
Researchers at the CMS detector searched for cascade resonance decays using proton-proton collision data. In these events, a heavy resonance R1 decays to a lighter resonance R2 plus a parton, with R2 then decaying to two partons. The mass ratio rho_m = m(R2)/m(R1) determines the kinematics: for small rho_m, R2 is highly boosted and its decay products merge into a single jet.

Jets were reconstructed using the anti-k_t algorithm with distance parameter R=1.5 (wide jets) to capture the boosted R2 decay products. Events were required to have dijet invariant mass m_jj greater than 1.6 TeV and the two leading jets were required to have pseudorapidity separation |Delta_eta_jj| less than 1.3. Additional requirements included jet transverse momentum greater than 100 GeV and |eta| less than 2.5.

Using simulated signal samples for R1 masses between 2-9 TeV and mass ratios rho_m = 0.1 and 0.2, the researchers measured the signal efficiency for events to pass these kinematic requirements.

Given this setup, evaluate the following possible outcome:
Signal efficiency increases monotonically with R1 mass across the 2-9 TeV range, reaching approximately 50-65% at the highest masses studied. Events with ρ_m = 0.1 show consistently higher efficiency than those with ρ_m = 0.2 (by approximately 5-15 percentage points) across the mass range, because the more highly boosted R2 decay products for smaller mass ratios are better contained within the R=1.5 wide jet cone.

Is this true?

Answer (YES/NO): NO